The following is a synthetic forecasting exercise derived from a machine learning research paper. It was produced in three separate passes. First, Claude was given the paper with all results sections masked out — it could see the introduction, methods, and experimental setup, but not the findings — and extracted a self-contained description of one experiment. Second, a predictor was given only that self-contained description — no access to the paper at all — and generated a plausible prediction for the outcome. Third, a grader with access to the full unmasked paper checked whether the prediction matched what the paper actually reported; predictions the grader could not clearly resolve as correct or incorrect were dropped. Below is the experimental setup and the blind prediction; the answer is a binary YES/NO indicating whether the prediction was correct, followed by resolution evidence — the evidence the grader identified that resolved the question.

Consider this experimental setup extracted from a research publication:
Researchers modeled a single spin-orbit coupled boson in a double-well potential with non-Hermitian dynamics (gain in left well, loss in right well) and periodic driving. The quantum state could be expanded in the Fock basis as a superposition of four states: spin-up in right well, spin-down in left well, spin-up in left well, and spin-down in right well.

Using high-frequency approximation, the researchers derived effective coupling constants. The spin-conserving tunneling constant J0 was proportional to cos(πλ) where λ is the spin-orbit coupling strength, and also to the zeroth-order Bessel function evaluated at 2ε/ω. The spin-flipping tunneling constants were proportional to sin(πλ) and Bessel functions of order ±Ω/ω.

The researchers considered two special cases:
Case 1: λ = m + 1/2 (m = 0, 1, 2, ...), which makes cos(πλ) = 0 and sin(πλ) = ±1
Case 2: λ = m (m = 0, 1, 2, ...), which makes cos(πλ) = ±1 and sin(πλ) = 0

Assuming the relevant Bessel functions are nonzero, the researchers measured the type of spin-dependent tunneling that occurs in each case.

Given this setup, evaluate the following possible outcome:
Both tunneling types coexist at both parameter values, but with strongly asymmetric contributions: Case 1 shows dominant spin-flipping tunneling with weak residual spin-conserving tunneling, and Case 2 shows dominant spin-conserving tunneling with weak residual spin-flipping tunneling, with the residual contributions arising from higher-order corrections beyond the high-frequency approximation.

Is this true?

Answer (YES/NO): NO